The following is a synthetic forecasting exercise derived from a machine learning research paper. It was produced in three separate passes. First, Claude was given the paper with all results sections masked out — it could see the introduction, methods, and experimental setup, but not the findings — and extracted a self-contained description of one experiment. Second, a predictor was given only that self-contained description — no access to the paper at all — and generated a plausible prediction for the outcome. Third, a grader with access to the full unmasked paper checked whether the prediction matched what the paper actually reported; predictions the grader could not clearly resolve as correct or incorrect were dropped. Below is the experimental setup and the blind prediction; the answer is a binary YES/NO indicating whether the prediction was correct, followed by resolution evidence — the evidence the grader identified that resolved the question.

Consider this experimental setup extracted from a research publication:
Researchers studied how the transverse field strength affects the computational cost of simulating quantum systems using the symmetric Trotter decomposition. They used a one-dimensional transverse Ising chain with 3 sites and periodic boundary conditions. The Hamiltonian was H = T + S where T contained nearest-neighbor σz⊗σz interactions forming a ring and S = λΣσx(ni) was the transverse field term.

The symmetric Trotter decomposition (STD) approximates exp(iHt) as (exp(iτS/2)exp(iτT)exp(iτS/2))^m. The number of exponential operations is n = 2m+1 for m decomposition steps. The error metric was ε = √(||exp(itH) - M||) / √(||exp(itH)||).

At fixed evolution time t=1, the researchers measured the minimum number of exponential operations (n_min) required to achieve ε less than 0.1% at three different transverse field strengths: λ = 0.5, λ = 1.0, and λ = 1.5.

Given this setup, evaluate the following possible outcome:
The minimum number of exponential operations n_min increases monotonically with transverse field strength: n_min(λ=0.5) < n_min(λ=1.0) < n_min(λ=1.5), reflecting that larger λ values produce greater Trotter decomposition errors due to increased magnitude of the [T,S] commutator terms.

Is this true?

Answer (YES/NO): YES